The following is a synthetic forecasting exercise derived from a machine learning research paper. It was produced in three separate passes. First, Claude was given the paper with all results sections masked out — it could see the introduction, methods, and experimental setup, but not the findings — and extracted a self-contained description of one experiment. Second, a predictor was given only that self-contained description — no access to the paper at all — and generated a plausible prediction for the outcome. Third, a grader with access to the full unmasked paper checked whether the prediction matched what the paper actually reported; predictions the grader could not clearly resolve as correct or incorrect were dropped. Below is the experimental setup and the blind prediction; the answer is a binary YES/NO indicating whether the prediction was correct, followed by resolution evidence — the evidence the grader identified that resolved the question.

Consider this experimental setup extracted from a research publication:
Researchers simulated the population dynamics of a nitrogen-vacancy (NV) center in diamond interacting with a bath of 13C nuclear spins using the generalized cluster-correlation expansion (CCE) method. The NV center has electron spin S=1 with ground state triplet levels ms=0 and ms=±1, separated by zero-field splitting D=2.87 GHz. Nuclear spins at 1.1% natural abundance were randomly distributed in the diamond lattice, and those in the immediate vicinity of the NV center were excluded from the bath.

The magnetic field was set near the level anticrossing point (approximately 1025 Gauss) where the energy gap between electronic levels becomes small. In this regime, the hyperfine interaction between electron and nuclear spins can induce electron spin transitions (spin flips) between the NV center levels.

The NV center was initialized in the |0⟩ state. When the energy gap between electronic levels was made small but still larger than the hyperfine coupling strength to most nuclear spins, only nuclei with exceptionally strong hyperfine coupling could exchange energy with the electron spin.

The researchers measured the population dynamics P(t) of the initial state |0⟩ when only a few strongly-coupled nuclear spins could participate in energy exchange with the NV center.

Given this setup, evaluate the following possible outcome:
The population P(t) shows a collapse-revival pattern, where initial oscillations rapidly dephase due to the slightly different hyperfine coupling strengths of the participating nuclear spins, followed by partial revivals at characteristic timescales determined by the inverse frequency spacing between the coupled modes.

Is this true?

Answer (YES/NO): NO